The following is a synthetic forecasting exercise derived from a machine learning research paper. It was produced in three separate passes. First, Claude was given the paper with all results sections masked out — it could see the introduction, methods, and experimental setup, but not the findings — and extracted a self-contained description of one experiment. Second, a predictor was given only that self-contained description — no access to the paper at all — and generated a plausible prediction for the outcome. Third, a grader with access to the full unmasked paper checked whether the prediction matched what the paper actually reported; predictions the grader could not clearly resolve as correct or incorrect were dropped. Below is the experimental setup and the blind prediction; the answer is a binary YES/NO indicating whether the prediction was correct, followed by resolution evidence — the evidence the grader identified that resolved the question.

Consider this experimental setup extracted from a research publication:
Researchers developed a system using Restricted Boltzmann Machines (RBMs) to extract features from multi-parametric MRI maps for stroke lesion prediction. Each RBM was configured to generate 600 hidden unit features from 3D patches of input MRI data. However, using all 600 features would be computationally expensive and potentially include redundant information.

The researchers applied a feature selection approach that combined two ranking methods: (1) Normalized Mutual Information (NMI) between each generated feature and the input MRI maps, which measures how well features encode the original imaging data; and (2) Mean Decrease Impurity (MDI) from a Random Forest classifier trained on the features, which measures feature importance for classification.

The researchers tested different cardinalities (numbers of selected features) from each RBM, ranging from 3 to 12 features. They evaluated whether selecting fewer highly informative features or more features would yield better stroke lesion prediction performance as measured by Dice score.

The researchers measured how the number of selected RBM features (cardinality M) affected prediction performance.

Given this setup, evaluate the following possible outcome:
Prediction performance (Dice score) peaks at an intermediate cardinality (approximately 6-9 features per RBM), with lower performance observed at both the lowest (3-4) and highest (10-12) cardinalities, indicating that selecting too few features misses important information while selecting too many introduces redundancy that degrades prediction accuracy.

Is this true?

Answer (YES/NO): NO